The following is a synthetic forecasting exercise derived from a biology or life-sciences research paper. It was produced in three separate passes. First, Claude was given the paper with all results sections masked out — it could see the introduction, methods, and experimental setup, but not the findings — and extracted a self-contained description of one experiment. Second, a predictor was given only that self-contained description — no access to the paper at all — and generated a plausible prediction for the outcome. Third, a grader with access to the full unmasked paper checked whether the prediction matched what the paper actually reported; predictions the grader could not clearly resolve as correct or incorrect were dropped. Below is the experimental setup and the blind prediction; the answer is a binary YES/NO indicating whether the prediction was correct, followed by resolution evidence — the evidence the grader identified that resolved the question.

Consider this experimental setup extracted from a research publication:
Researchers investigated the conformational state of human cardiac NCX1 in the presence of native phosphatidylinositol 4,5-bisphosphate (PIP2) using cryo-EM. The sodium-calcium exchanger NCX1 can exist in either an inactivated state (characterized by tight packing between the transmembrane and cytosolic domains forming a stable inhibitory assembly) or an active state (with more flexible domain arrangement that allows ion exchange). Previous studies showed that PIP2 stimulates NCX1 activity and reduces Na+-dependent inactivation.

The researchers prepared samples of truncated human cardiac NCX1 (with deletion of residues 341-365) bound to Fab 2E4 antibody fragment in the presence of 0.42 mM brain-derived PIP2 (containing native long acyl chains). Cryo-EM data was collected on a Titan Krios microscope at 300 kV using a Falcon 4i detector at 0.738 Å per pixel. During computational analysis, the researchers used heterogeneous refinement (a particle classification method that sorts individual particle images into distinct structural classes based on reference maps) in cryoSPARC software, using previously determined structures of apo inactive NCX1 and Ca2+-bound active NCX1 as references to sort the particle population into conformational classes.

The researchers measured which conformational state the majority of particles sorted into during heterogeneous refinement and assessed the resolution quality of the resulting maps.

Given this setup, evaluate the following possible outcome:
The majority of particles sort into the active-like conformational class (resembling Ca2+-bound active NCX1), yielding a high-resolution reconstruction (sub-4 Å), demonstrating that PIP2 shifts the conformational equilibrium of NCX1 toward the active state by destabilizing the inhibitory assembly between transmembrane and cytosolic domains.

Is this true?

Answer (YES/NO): NO